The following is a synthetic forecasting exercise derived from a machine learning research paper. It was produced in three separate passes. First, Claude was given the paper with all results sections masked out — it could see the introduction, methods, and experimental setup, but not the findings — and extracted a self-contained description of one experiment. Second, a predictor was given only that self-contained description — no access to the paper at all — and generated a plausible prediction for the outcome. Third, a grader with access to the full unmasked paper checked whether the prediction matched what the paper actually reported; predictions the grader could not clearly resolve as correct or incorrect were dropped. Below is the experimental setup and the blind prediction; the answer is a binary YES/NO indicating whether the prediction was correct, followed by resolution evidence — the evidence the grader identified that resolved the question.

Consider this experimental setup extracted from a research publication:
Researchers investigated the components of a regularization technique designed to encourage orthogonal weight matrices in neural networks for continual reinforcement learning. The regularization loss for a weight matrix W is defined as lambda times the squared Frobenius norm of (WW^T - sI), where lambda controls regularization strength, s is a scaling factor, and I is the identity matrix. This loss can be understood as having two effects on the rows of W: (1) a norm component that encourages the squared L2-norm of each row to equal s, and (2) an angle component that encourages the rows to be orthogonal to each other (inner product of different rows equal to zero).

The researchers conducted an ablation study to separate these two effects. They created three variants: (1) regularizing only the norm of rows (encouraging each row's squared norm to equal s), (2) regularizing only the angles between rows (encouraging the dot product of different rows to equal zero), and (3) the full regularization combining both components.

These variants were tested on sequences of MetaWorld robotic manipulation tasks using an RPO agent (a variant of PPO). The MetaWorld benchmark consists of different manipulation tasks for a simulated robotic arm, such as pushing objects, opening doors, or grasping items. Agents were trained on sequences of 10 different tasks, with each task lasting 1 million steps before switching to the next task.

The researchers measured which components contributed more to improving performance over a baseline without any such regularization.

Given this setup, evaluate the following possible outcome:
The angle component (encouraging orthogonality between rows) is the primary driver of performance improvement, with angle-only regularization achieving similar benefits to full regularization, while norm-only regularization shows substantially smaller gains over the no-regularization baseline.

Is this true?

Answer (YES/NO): NO